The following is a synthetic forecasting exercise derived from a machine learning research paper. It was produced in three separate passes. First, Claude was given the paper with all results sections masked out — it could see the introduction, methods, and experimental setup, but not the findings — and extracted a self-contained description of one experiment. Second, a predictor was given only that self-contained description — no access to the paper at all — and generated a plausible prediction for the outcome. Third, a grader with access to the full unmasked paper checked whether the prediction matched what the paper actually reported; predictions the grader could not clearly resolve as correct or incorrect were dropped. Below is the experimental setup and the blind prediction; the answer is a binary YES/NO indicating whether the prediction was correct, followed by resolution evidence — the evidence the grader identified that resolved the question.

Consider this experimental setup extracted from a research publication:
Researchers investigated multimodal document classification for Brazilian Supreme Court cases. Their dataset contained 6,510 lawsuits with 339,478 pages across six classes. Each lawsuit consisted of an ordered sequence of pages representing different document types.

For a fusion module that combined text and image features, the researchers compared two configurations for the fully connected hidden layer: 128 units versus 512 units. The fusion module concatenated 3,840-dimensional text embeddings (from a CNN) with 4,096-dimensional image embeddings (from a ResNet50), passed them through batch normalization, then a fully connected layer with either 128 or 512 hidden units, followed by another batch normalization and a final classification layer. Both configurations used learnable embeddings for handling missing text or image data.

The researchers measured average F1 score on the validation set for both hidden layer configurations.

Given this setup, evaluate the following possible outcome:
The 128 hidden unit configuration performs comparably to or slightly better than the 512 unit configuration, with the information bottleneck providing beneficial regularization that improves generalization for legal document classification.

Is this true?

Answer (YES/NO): YES